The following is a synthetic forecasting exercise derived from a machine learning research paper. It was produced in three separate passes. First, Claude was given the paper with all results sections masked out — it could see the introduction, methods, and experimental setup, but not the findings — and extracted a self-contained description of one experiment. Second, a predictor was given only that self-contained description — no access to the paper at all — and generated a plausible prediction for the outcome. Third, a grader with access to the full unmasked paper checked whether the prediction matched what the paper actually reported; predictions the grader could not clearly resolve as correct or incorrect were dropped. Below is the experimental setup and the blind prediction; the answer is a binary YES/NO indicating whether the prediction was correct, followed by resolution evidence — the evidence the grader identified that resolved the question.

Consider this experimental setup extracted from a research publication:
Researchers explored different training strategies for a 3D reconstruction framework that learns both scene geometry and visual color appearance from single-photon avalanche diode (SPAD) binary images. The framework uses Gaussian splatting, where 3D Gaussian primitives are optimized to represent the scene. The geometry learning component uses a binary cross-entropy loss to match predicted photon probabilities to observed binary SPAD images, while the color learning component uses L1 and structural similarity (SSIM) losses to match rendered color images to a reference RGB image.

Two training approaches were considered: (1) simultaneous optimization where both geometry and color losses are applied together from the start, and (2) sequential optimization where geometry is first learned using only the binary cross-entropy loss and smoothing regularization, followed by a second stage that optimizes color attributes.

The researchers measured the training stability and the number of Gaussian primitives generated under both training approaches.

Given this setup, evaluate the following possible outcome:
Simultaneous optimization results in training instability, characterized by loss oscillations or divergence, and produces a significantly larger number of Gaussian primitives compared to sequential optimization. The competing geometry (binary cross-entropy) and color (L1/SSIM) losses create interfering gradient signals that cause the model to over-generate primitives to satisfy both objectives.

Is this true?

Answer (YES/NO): NO